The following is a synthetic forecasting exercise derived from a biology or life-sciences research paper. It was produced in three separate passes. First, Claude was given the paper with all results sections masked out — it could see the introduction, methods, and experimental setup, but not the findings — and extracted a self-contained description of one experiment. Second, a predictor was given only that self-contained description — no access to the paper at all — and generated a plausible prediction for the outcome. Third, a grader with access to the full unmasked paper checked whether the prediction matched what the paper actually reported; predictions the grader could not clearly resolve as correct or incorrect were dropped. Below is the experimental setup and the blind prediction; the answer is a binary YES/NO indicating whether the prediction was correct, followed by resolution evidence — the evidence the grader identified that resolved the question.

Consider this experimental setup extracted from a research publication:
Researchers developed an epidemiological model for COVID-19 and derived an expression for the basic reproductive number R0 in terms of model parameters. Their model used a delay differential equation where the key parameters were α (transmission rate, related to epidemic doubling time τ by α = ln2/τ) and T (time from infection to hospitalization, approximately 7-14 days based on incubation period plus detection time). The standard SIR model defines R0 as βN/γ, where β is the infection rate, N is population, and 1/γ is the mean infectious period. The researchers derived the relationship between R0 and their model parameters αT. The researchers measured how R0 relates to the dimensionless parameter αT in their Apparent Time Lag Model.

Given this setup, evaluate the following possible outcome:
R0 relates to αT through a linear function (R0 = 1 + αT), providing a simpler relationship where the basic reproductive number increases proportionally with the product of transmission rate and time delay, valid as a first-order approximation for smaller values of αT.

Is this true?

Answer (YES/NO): NO